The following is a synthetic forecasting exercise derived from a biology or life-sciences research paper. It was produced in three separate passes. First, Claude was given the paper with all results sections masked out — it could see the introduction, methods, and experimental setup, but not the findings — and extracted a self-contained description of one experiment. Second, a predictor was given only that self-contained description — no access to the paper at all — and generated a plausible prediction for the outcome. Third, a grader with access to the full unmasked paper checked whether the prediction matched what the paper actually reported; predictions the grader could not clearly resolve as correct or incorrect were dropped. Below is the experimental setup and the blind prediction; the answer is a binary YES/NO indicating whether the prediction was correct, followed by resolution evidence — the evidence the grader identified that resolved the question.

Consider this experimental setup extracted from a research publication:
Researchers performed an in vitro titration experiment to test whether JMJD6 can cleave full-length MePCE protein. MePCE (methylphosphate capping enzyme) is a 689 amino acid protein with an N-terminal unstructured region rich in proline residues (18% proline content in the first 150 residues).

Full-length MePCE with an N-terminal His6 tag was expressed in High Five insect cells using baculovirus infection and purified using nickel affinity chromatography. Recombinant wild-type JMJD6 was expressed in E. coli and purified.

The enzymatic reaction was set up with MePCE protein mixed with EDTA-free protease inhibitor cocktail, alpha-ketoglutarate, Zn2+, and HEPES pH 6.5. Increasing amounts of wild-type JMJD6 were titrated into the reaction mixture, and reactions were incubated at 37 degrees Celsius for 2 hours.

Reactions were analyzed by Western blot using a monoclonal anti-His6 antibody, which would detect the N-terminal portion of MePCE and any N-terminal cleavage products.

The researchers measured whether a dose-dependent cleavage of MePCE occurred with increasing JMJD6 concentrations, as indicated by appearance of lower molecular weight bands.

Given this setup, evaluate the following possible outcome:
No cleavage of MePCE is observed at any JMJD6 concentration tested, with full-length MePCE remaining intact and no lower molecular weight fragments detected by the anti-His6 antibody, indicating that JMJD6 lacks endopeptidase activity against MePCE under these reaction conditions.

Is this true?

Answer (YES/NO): NO